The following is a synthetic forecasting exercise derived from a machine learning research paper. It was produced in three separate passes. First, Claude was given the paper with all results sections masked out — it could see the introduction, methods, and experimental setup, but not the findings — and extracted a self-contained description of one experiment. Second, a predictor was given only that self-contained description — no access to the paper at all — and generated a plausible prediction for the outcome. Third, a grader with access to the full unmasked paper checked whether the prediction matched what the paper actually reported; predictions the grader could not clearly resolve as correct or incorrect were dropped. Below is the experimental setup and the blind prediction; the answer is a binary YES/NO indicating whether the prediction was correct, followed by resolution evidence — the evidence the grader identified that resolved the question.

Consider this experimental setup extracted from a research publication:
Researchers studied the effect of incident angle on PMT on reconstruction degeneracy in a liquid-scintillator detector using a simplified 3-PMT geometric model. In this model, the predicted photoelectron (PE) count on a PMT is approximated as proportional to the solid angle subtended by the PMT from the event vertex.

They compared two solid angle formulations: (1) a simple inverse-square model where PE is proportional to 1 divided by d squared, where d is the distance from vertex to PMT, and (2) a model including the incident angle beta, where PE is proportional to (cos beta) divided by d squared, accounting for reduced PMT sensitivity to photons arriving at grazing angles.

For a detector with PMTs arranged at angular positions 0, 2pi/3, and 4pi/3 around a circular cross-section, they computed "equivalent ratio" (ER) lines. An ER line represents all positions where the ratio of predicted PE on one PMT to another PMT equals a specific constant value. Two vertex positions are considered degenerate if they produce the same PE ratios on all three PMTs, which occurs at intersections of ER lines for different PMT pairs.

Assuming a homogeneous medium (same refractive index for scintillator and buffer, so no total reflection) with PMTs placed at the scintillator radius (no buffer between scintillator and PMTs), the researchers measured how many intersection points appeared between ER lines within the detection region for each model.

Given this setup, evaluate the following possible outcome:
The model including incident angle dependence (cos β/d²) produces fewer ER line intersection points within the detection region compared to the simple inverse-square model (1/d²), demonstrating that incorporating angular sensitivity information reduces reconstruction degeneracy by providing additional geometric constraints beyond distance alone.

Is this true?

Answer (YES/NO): NO